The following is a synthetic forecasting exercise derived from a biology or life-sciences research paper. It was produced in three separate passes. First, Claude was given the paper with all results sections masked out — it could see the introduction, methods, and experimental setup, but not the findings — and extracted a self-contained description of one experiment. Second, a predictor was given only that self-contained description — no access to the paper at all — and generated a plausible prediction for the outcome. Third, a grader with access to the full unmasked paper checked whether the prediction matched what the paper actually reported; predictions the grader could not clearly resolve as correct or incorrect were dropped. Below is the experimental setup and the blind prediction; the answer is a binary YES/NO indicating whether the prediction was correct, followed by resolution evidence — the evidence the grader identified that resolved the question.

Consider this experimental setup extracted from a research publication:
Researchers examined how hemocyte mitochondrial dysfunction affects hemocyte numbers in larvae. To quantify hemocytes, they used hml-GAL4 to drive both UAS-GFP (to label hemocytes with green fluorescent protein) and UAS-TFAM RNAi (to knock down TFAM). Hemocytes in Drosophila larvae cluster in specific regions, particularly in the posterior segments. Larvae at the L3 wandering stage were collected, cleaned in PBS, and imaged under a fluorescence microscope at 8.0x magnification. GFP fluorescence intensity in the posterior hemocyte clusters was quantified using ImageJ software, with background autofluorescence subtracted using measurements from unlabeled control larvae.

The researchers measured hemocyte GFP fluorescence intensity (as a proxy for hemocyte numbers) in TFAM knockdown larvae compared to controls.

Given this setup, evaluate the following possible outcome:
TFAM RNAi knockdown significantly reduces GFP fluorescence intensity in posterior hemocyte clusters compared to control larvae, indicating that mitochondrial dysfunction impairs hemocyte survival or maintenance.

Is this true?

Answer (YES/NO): NO